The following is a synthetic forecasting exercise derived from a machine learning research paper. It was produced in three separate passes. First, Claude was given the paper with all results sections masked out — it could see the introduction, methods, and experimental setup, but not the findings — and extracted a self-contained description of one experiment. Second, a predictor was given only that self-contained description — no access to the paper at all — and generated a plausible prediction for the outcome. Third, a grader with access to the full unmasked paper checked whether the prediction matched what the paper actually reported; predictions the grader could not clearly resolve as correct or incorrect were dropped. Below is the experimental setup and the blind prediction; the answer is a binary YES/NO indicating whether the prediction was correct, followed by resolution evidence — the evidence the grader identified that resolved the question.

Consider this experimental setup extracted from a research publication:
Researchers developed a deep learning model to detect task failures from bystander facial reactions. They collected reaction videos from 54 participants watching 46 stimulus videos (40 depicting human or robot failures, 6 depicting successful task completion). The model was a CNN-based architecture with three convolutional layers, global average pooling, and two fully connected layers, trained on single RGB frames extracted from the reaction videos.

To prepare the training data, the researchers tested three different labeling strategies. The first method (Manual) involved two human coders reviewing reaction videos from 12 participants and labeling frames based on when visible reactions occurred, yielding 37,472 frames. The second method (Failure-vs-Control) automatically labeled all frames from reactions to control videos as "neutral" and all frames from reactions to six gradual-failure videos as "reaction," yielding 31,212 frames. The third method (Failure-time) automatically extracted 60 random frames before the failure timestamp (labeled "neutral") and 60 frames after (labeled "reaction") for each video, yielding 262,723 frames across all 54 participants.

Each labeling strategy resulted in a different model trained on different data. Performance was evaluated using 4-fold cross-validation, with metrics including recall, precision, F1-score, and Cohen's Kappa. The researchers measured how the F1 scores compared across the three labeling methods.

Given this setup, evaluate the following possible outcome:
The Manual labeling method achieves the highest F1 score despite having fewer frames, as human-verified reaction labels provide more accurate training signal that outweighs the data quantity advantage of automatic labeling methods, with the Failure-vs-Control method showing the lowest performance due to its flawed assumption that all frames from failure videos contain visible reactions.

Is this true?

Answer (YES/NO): NO